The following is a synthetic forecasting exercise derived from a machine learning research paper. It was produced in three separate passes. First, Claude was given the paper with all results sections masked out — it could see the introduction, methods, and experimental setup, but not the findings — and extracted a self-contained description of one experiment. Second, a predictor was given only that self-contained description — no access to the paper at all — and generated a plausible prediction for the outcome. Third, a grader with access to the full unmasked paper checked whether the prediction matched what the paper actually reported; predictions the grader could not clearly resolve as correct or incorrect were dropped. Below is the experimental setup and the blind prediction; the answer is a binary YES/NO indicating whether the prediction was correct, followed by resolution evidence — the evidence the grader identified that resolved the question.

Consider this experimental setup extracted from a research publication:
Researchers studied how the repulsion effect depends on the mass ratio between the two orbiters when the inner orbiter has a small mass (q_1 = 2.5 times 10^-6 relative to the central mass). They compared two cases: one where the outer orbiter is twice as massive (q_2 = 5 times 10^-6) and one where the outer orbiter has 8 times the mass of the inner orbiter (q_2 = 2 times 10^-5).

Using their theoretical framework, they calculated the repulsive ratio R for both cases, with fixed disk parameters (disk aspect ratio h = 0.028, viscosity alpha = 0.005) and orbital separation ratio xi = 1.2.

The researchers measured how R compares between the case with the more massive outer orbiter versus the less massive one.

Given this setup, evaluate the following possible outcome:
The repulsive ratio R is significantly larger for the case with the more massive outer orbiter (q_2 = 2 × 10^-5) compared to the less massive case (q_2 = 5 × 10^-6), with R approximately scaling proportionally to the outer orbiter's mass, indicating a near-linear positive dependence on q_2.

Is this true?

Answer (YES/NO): NO